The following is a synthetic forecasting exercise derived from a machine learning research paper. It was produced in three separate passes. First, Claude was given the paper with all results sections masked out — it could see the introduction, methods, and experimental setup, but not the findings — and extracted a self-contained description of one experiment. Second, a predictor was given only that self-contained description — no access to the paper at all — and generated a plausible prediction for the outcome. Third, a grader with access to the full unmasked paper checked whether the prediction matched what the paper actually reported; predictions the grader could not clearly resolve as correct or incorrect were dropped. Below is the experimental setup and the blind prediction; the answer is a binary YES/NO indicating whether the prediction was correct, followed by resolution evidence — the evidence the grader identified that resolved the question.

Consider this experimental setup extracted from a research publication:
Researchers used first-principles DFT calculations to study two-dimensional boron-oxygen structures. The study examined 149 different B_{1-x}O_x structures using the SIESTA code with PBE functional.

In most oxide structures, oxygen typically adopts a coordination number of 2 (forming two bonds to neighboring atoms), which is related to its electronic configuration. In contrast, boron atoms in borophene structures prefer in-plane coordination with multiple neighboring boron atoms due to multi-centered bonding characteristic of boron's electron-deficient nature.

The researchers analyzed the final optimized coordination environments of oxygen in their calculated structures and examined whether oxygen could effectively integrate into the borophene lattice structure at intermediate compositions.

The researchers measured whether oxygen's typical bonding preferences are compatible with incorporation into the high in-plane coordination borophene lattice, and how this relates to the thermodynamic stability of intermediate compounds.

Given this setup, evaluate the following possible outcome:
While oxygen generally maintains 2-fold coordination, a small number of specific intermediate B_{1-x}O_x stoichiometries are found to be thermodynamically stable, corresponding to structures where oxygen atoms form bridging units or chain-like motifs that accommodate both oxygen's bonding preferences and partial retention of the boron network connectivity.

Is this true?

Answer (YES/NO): NO